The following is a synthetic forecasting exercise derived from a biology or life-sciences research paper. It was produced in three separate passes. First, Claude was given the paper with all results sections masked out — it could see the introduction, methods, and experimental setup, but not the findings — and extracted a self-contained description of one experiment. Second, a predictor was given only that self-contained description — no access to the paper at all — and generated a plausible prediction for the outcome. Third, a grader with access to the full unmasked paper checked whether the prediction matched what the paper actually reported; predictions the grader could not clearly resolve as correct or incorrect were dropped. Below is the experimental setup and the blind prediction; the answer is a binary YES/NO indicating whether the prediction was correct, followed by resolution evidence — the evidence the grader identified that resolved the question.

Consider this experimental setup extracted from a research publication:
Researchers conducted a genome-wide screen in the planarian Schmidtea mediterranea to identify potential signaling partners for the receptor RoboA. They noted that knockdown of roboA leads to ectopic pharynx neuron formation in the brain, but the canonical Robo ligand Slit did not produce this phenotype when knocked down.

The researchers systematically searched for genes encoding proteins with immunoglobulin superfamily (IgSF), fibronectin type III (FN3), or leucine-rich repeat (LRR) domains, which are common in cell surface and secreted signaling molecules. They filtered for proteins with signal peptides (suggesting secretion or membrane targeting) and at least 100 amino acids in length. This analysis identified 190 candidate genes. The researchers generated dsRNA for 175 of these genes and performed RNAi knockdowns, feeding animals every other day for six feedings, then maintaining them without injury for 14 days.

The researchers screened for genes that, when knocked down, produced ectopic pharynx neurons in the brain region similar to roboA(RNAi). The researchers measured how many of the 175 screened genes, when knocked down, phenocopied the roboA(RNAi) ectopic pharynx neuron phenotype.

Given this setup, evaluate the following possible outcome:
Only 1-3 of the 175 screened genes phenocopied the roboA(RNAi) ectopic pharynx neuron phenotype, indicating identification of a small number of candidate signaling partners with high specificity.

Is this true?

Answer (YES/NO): YES